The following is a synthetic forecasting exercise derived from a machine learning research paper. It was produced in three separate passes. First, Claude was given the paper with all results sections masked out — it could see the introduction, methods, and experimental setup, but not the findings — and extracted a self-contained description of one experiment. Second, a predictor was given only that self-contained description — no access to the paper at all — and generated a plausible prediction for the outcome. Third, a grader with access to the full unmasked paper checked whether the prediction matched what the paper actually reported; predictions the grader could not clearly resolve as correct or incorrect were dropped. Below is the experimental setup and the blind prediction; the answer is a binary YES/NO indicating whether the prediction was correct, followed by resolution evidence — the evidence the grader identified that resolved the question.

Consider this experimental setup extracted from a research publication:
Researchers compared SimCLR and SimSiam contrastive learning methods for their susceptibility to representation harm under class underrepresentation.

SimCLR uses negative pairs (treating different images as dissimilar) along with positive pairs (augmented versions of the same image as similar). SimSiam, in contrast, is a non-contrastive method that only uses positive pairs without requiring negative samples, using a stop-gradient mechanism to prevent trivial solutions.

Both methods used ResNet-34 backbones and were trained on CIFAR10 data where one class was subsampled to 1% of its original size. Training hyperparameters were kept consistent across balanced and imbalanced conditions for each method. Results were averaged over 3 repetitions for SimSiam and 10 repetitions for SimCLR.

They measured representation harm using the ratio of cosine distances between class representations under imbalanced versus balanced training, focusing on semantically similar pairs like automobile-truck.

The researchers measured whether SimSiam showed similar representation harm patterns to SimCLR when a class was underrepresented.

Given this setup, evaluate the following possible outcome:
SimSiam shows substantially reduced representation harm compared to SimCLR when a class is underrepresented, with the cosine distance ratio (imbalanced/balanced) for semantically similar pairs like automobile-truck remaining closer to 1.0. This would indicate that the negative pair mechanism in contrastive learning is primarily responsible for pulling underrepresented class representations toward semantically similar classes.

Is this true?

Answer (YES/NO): NO